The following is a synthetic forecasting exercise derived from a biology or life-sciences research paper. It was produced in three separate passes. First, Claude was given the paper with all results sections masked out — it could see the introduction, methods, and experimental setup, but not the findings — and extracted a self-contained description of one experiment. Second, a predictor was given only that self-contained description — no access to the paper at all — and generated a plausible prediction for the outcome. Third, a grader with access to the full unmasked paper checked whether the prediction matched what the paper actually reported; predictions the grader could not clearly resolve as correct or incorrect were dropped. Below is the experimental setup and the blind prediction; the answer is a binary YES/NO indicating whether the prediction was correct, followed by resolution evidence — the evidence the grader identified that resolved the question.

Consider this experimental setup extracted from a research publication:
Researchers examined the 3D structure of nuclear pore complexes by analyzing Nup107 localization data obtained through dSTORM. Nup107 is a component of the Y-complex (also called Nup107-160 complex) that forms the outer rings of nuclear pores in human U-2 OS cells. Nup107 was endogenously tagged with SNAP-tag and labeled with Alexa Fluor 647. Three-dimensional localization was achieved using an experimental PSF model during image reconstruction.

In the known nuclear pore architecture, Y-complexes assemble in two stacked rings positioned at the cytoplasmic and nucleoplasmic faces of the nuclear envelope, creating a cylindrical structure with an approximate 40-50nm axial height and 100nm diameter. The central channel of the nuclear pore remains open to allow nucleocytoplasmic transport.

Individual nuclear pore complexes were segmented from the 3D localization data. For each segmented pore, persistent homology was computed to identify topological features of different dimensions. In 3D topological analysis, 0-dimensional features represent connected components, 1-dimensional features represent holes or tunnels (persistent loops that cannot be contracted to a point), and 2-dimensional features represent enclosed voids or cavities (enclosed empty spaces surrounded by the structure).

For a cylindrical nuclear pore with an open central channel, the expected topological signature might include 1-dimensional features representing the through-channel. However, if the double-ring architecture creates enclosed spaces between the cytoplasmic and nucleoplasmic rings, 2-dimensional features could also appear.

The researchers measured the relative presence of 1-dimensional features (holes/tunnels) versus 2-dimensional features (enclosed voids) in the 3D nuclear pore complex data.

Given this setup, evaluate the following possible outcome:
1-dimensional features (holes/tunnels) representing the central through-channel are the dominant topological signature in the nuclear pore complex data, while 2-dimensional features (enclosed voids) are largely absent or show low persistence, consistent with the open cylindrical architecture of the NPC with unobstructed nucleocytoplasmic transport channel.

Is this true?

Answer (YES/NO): YES